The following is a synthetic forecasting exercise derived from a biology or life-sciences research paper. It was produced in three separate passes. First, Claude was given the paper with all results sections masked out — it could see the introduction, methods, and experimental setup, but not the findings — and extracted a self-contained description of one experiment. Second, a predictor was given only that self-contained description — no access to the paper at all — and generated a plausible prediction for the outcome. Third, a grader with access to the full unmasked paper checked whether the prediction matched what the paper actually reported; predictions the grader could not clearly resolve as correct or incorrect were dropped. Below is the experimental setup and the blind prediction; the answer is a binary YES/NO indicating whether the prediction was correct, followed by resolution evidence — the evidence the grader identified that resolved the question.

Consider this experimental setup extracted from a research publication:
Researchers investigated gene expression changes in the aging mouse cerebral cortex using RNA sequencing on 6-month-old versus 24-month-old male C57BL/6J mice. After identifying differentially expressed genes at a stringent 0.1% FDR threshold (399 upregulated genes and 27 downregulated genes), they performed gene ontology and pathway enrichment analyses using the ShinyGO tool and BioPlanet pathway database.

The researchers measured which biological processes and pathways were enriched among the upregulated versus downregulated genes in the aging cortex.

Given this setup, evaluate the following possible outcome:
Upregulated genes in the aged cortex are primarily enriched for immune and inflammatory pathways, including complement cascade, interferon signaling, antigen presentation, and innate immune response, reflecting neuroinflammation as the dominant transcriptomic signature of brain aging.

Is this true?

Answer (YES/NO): NO